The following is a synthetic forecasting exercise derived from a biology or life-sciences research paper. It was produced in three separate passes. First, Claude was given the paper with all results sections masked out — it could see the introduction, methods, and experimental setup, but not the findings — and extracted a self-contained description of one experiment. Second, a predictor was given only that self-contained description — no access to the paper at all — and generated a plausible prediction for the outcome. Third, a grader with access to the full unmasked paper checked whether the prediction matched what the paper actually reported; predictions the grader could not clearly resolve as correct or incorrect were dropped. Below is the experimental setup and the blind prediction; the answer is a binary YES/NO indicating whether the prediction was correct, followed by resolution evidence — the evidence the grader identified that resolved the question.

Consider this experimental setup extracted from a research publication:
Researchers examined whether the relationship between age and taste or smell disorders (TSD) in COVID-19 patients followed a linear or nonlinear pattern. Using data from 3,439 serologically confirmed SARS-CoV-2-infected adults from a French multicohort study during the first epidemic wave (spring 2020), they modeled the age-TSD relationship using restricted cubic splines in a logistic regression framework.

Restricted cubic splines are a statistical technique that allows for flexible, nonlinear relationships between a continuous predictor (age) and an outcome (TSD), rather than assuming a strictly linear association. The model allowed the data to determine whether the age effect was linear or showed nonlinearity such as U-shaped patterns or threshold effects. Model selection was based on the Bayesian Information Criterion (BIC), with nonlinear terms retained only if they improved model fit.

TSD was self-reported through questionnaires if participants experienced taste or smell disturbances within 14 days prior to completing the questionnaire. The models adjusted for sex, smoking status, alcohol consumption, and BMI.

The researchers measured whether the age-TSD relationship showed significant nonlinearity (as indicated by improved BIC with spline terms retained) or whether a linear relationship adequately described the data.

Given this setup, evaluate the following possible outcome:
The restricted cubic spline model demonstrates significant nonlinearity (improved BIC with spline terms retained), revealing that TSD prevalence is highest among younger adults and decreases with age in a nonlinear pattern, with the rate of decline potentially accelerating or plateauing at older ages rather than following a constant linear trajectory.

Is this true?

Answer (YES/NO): NO